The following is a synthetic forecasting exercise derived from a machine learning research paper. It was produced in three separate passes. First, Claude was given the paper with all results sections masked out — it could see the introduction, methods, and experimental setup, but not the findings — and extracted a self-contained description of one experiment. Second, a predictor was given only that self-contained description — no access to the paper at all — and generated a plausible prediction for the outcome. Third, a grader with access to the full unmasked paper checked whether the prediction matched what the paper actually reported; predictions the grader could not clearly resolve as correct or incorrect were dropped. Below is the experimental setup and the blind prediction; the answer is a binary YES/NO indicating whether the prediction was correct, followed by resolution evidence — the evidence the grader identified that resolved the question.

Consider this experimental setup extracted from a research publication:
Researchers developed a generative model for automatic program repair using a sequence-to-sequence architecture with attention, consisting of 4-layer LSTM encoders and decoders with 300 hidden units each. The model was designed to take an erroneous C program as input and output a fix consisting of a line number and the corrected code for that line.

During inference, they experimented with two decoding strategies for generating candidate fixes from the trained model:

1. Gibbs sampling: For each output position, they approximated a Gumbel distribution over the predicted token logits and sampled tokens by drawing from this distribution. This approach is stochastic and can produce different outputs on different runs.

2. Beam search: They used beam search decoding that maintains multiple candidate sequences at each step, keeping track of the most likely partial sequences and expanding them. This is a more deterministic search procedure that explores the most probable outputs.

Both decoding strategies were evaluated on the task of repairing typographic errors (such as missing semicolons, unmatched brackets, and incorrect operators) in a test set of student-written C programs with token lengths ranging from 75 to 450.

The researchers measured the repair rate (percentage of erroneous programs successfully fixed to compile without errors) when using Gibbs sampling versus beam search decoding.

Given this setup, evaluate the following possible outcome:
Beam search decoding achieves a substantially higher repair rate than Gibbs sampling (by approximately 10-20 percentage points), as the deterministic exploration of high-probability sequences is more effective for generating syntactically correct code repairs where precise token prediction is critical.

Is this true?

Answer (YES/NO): NO